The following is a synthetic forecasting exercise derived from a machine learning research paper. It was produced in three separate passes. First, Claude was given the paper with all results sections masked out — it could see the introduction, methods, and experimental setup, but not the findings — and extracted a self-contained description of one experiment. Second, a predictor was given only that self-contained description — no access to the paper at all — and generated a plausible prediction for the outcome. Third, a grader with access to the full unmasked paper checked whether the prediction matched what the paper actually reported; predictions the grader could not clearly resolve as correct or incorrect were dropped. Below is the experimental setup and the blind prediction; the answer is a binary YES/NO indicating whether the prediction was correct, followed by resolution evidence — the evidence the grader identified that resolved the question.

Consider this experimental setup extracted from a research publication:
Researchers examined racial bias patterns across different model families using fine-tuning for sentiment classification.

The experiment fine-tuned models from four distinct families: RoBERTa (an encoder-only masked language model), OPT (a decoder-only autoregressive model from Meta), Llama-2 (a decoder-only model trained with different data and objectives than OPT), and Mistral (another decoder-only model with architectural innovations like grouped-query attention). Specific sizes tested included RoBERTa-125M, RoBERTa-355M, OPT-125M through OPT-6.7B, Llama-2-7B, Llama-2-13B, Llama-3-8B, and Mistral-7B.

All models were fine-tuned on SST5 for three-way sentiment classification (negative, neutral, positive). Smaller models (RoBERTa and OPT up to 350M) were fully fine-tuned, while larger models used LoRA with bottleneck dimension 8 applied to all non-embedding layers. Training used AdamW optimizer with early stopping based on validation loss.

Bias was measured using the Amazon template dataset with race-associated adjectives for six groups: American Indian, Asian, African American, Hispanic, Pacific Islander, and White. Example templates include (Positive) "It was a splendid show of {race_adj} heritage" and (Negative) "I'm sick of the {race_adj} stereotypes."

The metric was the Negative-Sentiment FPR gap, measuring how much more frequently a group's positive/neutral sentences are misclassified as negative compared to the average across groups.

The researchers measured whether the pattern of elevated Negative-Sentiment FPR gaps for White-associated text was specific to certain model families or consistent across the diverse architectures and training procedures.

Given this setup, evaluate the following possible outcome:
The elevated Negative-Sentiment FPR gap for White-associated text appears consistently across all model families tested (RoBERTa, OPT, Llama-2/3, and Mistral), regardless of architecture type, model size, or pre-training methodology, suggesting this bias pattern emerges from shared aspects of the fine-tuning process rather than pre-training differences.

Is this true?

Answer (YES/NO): NO